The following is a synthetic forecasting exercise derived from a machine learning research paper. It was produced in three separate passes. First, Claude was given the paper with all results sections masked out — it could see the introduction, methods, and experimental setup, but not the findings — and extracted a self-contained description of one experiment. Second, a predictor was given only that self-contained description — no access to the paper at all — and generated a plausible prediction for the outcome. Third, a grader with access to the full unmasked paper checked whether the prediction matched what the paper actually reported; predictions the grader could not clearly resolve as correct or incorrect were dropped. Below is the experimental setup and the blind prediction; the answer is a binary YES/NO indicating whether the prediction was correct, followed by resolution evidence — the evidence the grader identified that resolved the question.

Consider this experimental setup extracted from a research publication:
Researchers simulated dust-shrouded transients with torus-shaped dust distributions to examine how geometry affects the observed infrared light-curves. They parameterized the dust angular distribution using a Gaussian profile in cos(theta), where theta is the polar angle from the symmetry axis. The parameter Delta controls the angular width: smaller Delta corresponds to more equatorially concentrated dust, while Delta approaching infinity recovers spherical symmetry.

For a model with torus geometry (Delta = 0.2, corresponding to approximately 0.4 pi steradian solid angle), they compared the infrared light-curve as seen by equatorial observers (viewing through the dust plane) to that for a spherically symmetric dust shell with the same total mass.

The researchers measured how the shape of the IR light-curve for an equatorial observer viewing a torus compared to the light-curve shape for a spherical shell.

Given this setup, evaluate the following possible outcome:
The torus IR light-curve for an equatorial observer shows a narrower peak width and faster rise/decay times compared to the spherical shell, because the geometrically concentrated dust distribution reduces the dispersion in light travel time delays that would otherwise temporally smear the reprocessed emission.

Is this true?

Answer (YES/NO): NO